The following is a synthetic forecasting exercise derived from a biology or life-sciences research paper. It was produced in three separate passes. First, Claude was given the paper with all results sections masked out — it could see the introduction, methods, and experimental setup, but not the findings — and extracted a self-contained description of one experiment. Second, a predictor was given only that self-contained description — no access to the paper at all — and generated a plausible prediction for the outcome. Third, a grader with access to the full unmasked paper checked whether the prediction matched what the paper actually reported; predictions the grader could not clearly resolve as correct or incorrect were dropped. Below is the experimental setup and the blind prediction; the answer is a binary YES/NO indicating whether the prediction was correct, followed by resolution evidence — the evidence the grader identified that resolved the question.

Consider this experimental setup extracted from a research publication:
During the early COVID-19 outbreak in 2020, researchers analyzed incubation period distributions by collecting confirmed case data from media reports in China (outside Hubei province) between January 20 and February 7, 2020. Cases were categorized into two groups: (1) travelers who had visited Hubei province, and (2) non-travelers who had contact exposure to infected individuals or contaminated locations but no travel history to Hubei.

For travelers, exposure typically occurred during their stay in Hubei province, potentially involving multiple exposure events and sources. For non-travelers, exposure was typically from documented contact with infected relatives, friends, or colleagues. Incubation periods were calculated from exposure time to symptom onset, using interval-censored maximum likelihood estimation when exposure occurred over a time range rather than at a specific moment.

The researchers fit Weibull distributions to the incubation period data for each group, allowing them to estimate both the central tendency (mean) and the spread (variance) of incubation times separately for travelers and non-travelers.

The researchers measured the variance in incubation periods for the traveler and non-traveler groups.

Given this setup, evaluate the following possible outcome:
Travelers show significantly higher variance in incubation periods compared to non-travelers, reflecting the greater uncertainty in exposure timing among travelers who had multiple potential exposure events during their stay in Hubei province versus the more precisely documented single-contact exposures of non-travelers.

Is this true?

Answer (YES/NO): NO